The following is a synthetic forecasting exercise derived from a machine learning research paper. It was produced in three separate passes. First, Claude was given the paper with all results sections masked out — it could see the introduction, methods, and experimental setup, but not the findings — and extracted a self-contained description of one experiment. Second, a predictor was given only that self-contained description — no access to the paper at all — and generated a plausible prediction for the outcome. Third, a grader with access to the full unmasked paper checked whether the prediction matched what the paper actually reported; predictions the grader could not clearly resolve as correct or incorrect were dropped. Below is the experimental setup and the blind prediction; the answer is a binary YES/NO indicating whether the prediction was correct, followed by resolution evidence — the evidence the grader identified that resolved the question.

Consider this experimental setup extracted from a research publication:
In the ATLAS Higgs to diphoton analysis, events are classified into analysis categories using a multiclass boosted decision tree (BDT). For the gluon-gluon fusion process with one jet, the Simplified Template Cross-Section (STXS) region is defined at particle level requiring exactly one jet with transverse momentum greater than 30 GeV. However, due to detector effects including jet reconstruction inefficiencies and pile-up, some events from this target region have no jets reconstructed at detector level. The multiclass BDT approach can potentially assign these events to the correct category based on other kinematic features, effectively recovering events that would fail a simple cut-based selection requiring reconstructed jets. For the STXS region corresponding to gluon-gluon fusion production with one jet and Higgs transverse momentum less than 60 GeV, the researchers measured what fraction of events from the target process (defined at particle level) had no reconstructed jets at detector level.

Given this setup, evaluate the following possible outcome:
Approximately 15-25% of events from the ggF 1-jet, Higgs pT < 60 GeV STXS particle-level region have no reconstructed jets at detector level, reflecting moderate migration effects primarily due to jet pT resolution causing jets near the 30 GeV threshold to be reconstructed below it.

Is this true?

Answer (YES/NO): YES